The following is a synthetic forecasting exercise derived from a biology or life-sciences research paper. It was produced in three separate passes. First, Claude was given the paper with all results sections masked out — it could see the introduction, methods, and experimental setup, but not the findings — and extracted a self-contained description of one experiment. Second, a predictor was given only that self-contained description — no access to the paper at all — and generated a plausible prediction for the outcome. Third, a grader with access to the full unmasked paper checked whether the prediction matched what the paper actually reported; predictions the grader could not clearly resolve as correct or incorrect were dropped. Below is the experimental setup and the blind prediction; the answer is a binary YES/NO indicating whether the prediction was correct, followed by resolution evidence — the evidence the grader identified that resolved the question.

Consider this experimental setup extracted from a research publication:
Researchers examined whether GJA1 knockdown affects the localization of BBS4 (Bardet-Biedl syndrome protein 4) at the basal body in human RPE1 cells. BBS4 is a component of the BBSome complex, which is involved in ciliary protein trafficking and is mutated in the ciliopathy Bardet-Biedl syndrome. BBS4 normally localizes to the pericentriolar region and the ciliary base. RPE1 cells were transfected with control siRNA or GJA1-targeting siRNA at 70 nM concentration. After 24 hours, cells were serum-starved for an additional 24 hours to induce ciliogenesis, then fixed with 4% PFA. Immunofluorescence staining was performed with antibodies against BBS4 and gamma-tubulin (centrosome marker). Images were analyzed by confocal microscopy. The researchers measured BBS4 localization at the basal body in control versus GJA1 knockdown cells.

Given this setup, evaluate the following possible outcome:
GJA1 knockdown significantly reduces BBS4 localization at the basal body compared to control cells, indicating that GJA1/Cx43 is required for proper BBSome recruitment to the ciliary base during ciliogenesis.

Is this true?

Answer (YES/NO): YES